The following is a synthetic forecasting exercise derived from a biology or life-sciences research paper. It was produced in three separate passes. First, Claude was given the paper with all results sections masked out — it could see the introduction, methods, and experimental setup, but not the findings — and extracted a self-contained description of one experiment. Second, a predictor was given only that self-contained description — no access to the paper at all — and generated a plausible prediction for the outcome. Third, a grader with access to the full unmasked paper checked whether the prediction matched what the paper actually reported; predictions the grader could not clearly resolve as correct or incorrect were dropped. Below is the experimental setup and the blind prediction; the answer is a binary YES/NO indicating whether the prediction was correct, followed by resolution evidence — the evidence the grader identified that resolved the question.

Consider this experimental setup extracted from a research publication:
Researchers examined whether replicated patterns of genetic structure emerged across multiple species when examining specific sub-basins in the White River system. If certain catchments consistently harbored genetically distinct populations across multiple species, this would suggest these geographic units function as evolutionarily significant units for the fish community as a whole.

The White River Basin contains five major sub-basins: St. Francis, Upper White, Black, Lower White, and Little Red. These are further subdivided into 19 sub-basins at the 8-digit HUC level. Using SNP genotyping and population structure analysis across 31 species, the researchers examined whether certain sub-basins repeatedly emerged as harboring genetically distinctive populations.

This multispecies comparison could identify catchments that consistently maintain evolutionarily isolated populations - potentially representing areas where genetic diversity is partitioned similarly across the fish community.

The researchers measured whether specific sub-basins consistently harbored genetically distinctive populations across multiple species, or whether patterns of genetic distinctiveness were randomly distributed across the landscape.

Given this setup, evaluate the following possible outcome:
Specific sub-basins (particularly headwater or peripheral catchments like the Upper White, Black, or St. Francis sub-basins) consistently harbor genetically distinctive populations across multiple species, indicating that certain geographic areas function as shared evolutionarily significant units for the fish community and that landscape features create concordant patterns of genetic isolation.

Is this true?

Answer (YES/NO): YES